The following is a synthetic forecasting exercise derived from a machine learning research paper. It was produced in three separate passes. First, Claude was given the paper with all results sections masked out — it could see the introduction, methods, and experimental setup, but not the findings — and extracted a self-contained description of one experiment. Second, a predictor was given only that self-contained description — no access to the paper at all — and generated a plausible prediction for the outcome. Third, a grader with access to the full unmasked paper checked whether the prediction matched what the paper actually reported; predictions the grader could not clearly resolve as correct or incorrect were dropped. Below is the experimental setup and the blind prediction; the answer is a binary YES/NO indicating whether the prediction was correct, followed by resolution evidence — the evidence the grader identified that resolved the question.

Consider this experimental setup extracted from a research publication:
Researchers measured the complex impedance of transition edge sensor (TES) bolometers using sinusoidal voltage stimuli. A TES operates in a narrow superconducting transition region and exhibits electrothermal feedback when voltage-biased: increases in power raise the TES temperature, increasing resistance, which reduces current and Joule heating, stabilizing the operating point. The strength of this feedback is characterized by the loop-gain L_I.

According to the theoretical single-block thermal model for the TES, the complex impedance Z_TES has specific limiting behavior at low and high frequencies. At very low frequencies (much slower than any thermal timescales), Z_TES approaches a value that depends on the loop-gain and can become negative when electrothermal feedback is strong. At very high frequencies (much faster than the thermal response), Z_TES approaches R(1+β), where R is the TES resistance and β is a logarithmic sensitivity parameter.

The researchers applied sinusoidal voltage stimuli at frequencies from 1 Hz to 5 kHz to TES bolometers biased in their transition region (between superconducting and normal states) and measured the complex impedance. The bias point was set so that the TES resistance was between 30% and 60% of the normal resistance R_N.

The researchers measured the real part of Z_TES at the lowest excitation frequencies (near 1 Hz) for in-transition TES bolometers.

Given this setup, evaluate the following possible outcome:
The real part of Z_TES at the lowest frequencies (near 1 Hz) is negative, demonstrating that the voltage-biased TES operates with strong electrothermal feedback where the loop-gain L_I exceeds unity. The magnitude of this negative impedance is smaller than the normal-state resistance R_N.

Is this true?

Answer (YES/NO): YES